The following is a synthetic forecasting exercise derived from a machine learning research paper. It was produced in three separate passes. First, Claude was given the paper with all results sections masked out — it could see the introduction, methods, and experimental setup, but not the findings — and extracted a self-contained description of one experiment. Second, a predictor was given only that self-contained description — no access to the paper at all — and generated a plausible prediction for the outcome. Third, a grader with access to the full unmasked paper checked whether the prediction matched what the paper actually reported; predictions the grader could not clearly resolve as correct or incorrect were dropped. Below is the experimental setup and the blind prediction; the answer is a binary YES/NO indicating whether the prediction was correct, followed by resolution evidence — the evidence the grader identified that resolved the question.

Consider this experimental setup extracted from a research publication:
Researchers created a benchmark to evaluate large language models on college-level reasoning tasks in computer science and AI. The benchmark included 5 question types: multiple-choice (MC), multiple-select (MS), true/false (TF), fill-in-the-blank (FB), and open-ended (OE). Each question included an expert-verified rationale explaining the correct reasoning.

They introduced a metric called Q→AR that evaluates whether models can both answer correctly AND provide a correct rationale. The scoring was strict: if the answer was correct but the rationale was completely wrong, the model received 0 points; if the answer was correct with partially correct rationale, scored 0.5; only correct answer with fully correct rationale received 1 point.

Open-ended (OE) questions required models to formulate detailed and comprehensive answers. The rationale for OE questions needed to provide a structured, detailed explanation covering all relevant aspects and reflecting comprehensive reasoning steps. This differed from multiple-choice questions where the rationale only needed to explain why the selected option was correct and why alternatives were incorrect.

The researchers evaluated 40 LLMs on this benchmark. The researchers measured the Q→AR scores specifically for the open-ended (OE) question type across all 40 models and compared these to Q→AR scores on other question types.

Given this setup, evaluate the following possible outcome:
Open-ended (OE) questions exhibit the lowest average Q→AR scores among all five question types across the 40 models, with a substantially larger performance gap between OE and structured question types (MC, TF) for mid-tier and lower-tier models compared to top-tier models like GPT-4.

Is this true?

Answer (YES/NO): NO